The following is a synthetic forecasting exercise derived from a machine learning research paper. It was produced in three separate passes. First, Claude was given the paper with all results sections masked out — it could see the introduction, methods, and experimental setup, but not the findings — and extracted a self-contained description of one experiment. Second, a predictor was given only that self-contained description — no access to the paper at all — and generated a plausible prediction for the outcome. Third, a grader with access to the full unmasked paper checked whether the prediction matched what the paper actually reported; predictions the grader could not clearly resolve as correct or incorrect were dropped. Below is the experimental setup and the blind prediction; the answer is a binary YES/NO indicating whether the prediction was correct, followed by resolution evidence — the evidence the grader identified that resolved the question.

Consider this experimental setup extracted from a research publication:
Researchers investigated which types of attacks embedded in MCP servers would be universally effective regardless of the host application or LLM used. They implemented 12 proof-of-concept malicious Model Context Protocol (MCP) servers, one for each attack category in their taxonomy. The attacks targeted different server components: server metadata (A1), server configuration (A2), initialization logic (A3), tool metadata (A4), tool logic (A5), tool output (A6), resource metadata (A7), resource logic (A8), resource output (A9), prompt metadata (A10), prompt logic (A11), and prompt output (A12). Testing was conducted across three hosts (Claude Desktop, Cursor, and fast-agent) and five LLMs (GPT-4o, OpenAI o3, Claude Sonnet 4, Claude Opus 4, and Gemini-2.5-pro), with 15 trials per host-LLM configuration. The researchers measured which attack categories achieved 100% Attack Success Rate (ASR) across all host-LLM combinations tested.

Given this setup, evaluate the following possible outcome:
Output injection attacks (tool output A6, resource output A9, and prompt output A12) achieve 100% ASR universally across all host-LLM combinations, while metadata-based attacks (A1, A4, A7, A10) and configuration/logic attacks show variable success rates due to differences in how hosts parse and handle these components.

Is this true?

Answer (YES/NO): NO